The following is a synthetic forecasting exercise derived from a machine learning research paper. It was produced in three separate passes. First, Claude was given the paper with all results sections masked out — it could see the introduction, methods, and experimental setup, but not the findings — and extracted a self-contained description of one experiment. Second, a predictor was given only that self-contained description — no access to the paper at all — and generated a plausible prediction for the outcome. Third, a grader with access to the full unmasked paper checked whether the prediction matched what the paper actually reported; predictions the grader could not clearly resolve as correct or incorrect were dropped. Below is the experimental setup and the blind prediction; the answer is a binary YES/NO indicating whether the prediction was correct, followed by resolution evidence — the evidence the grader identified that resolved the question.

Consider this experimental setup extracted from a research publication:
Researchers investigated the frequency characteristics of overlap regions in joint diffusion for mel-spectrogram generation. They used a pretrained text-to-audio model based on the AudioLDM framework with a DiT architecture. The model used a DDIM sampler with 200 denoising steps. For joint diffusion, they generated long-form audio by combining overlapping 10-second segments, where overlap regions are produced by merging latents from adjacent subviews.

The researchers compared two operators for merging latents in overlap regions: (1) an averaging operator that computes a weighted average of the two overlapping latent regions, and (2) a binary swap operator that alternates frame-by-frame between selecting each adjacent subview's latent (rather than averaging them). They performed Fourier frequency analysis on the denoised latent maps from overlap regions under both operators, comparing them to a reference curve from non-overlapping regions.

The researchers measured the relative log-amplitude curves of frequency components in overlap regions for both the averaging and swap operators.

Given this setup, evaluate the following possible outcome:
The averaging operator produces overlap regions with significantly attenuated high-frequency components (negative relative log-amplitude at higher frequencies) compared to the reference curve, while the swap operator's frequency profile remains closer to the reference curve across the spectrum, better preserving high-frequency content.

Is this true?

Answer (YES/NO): YES